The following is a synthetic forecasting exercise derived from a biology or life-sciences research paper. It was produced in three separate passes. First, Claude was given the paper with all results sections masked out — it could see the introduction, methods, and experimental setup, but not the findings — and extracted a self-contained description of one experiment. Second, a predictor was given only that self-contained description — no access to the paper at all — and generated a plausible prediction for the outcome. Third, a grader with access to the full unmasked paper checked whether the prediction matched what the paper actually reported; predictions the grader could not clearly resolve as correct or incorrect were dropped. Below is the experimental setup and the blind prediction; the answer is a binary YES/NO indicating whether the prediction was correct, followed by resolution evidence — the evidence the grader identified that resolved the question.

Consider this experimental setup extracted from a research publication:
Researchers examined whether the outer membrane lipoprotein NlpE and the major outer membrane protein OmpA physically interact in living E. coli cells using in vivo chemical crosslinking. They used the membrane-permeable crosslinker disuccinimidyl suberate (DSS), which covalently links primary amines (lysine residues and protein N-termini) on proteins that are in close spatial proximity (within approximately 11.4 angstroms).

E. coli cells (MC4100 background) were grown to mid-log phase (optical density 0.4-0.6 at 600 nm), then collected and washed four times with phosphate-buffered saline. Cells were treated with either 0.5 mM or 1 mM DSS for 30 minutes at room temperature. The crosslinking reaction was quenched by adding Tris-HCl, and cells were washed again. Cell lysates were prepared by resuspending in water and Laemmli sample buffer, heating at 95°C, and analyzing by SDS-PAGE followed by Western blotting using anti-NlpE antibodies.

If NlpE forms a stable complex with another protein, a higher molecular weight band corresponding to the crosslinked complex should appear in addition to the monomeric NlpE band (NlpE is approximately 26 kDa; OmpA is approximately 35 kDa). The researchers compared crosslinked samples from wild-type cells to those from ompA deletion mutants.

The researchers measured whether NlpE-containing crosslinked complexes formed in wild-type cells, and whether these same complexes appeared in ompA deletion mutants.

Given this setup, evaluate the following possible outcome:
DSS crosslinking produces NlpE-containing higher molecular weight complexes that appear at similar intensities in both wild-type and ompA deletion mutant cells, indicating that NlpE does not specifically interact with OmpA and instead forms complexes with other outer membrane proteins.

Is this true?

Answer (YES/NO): NO